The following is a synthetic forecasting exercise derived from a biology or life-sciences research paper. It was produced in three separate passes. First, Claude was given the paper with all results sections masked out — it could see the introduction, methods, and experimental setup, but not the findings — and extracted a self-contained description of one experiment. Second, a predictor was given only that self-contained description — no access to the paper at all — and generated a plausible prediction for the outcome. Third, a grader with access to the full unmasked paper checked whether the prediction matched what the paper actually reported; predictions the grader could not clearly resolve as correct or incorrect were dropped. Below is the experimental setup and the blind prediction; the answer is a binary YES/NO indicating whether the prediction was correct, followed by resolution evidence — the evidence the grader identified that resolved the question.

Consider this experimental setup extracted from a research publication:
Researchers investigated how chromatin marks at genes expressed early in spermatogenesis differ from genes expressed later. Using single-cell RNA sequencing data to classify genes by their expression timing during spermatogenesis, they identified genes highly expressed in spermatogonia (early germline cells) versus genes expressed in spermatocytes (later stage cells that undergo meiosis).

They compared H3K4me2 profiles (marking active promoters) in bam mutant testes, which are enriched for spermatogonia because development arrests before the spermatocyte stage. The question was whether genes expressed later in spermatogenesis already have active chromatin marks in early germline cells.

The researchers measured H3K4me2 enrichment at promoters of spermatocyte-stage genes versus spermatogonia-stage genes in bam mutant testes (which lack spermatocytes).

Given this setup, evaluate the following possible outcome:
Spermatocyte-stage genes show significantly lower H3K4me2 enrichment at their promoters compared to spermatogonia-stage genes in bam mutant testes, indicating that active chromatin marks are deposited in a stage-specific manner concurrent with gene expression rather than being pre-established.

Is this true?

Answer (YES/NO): NO